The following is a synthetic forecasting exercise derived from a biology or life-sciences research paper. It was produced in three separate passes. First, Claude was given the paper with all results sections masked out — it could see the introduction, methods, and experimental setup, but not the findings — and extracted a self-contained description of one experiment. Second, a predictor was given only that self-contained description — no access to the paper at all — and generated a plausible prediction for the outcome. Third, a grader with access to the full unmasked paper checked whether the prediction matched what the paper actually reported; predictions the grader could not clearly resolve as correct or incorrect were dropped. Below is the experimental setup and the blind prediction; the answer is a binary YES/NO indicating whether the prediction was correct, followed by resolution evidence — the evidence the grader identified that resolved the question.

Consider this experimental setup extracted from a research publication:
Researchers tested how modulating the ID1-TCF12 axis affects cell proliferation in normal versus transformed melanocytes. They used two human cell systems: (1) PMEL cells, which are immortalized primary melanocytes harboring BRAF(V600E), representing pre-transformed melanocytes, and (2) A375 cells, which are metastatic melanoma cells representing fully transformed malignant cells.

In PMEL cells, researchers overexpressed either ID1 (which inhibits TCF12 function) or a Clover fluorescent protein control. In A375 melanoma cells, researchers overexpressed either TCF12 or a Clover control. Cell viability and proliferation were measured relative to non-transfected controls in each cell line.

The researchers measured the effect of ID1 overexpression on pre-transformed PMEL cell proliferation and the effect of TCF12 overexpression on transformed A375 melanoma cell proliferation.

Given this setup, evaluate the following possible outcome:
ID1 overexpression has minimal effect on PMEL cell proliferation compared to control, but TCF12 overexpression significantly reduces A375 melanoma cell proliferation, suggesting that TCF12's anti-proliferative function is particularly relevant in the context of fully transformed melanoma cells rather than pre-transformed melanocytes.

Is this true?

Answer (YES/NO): NO